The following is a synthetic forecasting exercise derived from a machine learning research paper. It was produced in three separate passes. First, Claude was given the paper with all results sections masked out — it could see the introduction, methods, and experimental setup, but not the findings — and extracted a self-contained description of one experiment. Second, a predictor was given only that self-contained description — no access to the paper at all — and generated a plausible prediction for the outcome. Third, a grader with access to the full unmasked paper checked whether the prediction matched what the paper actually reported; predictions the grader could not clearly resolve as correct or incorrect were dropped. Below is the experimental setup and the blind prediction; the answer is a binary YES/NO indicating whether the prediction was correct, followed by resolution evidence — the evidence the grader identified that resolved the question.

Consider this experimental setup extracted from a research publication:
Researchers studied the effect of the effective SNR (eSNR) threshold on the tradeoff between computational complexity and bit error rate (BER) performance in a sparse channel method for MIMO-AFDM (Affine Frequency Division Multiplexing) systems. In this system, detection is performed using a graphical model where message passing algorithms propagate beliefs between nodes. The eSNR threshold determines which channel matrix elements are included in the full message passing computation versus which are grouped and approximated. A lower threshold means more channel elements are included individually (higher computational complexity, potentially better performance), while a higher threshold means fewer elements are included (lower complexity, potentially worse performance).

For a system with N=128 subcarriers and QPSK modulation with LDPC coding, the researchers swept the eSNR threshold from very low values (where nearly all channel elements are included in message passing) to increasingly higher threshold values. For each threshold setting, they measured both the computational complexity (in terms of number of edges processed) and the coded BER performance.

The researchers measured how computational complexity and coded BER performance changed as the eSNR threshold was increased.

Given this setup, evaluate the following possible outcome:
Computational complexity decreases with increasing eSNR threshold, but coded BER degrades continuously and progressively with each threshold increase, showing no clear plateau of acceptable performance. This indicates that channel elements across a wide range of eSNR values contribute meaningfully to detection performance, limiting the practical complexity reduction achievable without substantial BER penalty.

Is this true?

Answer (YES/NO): NO